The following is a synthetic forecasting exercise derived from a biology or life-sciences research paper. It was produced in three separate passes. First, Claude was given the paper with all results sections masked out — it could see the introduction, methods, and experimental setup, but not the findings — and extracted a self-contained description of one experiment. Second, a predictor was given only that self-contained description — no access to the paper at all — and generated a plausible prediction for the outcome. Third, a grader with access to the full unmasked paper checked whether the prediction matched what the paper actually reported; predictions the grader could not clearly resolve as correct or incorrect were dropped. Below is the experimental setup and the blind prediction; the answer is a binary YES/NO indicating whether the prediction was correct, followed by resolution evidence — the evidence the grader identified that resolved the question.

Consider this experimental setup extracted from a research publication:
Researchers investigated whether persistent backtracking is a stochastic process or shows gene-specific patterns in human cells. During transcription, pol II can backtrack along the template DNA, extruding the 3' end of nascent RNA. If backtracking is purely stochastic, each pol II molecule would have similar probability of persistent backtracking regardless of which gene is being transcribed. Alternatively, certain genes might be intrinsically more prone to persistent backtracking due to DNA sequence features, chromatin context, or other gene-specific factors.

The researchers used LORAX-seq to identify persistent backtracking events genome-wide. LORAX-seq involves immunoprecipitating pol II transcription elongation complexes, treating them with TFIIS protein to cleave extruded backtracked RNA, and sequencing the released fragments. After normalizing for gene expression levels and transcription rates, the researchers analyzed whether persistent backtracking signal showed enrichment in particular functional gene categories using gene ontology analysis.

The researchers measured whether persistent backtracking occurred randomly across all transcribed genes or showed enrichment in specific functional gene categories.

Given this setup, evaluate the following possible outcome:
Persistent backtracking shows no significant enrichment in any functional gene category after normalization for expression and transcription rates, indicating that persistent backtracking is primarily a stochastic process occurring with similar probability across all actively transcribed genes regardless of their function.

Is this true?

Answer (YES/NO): NO